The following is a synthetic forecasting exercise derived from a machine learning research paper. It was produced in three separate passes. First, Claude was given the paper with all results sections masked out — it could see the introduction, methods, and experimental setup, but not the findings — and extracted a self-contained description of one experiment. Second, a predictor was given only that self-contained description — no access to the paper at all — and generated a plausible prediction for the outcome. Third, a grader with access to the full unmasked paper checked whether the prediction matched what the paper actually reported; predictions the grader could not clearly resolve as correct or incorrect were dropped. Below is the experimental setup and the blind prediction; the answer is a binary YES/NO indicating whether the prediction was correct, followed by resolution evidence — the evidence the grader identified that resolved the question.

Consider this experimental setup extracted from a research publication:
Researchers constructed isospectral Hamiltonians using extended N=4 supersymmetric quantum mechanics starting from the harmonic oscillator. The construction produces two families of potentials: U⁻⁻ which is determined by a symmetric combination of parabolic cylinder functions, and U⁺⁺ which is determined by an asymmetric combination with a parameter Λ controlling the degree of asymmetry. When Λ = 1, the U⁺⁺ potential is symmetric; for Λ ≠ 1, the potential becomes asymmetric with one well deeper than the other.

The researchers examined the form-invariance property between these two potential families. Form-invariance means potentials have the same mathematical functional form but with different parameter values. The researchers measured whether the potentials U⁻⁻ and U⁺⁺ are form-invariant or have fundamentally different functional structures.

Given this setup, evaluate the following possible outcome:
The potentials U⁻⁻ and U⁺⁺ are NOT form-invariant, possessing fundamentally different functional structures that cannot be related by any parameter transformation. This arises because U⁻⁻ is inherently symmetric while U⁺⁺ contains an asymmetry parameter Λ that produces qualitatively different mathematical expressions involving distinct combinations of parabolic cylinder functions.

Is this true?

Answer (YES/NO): NO